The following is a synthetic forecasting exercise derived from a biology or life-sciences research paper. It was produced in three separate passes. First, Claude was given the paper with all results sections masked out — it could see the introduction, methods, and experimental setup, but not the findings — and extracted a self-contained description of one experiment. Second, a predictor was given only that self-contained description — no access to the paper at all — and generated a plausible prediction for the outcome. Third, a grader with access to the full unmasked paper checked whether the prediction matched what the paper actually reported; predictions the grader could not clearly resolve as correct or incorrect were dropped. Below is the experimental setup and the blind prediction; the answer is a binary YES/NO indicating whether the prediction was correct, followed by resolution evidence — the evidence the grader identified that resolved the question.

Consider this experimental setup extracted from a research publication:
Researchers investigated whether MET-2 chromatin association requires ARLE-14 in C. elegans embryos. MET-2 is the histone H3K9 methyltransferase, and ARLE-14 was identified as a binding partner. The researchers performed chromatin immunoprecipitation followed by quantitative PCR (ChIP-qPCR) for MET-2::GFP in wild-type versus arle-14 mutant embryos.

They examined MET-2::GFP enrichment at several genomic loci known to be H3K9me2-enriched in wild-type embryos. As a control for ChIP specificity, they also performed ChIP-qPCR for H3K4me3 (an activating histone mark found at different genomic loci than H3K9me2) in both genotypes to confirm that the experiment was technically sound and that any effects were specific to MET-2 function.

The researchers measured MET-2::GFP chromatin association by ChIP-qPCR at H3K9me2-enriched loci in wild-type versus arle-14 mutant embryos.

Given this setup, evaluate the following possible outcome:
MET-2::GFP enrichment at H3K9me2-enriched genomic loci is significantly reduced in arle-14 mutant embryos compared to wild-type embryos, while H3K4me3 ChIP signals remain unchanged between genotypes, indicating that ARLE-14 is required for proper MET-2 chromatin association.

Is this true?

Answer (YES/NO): YES